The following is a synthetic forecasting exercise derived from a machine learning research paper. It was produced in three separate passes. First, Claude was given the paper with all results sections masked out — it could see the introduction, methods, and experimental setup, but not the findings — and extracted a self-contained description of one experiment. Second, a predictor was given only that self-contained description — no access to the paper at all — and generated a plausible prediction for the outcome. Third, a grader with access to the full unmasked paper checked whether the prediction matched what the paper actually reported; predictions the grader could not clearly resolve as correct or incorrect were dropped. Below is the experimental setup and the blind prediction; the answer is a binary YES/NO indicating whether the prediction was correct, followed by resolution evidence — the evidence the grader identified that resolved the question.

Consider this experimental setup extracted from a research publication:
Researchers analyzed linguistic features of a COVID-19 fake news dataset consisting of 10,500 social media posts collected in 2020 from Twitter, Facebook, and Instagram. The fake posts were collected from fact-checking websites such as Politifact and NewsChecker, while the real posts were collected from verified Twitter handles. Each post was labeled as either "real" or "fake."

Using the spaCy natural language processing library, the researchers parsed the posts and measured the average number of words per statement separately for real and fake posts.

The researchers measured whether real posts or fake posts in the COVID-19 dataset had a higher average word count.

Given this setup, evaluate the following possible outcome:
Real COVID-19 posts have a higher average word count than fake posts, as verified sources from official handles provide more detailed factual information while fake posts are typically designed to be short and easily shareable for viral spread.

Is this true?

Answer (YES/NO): YES